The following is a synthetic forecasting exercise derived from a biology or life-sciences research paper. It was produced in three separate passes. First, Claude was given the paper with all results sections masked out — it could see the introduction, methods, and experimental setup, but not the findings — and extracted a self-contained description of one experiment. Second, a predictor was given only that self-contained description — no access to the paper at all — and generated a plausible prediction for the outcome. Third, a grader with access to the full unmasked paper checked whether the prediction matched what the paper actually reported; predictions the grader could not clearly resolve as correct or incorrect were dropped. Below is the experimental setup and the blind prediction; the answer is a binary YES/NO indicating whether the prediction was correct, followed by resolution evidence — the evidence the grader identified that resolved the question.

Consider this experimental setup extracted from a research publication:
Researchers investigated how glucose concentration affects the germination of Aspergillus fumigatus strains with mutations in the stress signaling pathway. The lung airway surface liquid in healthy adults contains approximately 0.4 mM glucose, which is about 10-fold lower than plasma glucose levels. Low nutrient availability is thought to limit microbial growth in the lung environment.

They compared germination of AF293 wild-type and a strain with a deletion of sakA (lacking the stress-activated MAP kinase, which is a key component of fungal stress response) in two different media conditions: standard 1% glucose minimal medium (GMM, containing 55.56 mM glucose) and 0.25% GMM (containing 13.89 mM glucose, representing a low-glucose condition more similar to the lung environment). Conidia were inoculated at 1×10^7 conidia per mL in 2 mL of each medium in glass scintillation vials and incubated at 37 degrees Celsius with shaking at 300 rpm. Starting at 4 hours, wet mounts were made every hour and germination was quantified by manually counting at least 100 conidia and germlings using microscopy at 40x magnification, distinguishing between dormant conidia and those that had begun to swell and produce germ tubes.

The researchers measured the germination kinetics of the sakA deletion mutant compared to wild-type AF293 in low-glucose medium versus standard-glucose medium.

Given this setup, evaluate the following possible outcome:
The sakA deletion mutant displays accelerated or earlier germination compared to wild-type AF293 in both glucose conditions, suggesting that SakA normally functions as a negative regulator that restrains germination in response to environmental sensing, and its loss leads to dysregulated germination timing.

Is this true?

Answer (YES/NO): YES